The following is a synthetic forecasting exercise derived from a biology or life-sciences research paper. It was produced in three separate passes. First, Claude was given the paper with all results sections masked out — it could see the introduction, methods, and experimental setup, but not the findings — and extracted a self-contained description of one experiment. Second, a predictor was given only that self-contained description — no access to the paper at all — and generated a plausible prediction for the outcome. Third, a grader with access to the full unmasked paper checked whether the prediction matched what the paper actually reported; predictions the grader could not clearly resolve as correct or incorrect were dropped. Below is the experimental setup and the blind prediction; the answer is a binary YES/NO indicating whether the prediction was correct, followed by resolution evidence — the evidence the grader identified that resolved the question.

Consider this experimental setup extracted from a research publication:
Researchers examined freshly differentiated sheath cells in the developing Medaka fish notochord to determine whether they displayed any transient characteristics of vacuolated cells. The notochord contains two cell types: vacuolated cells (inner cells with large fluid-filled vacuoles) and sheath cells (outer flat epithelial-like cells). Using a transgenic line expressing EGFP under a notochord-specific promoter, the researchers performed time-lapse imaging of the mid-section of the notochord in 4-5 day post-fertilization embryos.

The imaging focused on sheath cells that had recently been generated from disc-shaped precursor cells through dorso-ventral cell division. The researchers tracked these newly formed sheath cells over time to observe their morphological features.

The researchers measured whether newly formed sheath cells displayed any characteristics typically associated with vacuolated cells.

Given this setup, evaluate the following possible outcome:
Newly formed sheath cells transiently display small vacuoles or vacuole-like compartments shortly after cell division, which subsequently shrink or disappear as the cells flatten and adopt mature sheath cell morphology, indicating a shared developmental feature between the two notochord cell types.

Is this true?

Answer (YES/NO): YES